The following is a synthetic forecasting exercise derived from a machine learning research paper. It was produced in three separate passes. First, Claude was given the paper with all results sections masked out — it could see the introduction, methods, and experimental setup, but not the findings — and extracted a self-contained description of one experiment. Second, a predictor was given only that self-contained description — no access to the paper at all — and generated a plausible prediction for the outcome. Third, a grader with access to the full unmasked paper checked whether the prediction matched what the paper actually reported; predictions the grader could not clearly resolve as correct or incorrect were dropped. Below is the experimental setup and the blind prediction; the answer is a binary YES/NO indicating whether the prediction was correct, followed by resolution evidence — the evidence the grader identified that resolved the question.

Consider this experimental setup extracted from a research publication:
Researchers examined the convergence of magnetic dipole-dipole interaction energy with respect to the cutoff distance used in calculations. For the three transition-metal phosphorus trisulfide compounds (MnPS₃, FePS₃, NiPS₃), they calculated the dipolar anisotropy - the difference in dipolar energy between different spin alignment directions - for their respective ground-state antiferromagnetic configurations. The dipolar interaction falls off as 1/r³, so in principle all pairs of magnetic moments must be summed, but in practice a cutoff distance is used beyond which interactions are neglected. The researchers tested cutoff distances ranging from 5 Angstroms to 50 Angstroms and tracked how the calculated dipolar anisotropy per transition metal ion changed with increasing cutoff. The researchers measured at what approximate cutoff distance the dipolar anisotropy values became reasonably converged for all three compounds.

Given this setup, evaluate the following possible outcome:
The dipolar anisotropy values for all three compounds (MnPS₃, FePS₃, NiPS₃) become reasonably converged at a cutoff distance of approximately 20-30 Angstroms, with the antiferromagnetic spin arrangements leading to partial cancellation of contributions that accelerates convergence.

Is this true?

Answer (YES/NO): NO